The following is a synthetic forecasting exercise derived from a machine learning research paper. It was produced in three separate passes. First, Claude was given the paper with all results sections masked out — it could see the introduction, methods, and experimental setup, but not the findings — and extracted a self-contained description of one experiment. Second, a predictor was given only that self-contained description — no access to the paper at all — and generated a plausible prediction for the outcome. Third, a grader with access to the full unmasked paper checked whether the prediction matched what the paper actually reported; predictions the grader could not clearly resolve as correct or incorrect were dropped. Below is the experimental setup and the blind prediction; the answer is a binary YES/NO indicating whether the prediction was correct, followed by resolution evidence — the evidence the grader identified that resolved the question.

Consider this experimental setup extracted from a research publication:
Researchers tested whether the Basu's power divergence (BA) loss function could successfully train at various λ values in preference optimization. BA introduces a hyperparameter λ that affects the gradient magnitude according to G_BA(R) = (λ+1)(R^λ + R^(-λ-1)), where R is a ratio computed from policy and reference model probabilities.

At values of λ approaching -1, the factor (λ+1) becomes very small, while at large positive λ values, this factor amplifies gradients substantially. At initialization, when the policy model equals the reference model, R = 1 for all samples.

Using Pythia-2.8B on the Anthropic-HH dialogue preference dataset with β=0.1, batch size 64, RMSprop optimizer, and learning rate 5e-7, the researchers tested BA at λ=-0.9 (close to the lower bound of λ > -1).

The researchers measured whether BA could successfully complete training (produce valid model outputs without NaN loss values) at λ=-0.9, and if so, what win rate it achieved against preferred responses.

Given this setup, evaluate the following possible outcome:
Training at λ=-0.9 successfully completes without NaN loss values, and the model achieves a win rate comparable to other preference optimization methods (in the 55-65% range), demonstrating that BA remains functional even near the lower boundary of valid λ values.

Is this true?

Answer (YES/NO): NO